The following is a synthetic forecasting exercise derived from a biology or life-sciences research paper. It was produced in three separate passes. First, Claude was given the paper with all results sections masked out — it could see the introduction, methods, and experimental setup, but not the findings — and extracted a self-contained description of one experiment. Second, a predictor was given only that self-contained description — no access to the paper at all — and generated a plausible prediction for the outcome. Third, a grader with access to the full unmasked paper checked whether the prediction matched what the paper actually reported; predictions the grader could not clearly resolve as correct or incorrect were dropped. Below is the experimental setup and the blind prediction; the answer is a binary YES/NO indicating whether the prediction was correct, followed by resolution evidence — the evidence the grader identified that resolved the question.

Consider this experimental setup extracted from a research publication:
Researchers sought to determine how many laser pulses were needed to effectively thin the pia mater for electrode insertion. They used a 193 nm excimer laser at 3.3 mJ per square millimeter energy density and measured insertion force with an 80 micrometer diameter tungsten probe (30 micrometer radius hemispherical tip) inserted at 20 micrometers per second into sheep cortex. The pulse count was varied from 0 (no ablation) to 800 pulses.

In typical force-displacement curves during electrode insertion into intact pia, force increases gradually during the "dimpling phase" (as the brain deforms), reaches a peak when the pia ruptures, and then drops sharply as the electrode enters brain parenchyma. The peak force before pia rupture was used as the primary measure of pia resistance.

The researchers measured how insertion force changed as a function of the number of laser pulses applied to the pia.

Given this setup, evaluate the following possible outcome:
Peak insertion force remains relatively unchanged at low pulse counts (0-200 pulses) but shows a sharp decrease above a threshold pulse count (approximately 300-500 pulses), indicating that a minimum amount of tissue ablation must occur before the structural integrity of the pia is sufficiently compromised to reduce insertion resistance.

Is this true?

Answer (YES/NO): NO